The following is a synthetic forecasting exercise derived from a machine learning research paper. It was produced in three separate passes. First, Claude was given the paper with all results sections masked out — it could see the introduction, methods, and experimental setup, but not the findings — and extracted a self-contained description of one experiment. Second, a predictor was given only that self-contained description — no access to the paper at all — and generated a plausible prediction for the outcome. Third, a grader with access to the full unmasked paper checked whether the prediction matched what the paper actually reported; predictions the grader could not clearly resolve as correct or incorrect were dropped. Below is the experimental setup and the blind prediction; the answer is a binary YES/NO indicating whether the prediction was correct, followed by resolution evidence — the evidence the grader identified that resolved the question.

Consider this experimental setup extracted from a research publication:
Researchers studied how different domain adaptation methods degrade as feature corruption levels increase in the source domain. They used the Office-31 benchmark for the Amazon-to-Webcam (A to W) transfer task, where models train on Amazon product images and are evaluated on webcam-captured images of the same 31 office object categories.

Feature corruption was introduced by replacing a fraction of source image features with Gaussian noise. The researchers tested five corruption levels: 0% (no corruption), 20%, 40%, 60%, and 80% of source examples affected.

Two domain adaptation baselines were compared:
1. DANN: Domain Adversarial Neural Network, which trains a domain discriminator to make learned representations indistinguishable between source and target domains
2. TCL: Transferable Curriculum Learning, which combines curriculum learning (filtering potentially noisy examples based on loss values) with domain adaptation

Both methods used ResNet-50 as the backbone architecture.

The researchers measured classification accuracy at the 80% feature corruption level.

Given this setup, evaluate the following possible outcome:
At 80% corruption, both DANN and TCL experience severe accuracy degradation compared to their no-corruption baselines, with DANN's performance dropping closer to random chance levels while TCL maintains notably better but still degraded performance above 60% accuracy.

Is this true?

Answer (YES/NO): NO